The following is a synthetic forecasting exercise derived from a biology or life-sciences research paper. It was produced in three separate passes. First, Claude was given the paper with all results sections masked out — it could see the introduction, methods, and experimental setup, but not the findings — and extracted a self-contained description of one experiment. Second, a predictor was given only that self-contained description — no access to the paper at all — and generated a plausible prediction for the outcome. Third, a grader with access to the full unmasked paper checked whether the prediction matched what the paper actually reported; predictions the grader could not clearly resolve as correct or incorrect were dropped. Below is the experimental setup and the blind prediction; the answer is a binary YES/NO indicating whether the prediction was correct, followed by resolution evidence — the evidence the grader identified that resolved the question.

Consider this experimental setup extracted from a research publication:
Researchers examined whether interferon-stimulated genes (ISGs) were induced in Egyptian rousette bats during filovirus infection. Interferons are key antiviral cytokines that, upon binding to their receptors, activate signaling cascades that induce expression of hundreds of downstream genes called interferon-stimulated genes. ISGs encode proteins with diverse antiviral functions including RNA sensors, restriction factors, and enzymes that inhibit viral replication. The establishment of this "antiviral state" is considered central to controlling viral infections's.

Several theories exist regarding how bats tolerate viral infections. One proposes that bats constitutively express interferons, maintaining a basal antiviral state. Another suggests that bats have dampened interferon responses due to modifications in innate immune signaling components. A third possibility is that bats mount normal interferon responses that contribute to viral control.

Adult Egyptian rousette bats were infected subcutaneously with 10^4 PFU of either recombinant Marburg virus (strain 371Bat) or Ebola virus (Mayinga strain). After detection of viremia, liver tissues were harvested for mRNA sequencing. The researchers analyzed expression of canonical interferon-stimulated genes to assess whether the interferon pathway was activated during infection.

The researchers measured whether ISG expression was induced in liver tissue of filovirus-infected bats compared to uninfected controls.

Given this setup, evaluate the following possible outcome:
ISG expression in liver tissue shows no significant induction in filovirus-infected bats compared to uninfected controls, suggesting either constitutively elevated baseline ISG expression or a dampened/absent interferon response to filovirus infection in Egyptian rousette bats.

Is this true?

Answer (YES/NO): NO